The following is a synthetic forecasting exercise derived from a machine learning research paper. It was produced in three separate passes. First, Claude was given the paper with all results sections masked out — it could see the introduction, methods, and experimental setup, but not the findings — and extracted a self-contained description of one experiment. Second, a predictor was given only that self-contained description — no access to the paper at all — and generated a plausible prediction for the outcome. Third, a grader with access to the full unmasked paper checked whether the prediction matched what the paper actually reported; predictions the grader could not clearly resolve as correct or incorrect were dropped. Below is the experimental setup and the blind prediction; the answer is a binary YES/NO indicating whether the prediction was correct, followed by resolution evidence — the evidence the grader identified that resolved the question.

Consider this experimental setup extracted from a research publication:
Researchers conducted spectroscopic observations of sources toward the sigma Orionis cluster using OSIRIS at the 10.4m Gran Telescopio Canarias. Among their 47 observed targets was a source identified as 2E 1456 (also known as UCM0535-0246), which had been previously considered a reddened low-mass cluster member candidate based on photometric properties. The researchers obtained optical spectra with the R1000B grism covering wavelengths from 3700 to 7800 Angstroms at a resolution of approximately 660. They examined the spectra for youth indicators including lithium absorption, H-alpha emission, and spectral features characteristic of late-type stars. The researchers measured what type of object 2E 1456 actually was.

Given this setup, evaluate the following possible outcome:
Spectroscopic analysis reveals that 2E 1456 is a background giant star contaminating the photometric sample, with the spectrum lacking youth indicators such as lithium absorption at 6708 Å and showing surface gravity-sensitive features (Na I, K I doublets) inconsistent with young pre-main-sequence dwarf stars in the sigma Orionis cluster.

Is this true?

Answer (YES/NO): NO